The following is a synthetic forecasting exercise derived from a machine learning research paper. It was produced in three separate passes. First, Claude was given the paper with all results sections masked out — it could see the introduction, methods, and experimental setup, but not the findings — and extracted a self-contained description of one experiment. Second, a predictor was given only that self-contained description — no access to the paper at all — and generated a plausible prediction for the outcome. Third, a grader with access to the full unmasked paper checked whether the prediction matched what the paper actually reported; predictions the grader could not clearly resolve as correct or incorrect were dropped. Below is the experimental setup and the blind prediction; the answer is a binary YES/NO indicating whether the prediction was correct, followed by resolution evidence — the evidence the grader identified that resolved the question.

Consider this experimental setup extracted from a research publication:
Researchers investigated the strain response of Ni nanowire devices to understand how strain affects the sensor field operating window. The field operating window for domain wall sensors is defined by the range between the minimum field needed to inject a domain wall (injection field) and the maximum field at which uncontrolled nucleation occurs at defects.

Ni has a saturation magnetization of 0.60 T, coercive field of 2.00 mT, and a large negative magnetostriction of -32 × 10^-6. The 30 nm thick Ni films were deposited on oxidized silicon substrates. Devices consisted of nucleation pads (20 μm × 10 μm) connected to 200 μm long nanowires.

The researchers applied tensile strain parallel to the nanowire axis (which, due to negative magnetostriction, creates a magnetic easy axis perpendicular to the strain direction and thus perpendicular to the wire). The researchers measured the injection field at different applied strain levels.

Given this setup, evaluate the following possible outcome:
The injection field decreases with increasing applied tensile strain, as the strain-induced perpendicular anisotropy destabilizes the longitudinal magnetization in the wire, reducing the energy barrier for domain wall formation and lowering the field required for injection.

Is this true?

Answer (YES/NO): NO